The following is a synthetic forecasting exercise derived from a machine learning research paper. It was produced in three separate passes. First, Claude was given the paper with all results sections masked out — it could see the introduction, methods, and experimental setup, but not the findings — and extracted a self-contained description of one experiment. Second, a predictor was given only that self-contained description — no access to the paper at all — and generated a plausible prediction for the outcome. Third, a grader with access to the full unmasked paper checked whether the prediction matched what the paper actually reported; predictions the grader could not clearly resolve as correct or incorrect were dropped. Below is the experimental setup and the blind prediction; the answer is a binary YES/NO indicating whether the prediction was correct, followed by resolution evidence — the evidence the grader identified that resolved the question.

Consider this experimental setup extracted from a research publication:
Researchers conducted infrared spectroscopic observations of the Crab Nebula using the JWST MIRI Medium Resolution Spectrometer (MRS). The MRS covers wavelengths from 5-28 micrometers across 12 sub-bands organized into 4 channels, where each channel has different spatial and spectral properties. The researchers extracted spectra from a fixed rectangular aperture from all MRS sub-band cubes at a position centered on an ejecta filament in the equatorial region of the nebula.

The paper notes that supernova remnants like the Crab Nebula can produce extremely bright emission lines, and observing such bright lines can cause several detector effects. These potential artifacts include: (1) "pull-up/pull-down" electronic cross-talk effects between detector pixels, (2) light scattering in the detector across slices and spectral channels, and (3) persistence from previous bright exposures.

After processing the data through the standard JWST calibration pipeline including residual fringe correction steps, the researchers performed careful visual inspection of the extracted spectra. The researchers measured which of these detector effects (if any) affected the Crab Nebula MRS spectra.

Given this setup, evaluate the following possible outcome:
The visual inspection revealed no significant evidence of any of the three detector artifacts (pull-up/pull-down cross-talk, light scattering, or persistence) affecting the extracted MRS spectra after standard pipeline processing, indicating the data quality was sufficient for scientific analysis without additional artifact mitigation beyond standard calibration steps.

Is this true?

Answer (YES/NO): NO